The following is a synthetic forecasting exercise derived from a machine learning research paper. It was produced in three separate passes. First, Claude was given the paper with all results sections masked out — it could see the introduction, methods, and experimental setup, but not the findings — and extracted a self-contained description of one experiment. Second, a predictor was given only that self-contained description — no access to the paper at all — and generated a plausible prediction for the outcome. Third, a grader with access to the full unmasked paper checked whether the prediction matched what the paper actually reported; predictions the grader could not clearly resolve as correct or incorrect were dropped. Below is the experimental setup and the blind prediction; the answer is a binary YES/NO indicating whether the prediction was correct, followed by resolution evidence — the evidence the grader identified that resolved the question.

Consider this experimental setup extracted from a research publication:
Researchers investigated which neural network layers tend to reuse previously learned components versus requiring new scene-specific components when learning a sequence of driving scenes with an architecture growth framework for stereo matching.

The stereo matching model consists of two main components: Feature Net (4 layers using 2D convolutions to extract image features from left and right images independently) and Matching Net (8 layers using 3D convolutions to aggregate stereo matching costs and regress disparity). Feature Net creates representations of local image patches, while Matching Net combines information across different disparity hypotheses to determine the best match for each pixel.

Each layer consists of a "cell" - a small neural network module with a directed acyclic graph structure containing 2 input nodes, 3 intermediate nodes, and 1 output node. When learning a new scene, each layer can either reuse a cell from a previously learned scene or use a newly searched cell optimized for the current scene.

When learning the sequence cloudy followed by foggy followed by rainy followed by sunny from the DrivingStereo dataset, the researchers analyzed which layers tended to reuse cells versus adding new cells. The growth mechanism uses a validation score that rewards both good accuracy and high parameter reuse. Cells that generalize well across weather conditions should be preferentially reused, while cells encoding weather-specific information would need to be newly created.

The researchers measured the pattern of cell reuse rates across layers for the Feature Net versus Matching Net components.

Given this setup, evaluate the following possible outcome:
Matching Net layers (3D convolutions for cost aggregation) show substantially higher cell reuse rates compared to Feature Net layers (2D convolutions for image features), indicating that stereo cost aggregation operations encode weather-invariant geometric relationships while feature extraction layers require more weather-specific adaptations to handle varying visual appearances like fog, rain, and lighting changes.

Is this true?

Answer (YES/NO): YES